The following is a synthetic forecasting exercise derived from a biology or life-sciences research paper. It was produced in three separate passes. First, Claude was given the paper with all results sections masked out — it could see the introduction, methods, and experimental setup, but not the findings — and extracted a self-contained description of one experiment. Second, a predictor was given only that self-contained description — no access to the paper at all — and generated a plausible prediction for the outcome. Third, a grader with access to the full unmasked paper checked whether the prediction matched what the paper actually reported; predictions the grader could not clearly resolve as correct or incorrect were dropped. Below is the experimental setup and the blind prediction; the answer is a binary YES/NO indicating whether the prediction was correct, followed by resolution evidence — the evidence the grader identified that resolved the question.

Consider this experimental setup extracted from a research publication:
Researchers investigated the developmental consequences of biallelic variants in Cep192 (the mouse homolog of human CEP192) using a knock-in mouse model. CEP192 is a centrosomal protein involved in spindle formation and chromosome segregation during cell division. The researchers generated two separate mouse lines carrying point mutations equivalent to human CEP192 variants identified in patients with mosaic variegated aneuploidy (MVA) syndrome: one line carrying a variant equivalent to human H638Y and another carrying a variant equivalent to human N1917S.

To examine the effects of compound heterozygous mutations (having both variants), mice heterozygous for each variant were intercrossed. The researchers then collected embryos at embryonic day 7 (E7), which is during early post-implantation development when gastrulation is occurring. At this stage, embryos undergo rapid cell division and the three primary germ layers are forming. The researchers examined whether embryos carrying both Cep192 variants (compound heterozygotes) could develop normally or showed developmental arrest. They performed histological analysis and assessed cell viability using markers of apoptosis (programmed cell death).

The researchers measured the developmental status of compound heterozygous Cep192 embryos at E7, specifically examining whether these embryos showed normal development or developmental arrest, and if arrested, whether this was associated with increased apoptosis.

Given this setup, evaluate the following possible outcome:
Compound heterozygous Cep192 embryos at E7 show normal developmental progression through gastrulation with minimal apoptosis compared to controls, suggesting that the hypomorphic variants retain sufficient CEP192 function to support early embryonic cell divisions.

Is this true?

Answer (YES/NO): NO